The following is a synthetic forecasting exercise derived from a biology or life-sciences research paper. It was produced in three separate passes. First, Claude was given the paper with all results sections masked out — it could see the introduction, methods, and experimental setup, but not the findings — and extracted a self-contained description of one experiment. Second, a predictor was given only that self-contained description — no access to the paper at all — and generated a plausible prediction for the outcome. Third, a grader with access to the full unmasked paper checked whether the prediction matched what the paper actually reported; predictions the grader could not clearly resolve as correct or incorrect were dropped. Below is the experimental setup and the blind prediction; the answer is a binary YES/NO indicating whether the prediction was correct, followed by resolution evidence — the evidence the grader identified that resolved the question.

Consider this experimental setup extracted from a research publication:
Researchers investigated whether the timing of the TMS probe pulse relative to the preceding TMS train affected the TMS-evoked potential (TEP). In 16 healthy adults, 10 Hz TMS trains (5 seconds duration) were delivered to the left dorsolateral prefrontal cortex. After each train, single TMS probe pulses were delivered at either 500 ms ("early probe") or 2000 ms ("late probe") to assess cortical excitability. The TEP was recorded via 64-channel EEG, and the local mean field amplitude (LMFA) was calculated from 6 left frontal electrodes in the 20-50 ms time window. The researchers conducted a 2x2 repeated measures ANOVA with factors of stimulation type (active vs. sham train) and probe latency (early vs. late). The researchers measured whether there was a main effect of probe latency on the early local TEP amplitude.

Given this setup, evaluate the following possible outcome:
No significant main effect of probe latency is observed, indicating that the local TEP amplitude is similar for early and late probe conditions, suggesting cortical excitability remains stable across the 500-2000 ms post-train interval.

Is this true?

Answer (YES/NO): NO